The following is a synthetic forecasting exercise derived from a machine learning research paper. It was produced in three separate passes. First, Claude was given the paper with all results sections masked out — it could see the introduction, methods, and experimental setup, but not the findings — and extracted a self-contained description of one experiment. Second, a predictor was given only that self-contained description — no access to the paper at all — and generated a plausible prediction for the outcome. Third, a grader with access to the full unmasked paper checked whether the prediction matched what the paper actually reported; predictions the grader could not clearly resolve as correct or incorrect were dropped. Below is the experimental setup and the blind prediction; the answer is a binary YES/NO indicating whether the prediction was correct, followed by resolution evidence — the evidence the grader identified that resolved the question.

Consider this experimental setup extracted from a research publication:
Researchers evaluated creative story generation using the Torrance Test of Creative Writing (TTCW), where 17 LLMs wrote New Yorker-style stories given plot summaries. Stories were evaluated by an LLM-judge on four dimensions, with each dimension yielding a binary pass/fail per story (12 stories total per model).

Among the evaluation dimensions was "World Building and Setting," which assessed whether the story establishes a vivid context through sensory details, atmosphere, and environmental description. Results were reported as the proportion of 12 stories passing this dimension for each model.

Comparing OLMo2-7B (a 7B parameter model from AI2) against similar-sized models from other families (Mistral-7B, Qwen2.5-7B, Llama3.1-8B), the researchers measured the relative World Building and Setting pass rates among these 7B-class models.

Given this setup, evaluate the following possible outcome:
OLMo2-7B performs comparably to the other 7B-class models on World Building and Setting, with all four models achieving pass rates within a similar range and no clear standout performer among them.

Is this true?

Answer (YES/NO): YES